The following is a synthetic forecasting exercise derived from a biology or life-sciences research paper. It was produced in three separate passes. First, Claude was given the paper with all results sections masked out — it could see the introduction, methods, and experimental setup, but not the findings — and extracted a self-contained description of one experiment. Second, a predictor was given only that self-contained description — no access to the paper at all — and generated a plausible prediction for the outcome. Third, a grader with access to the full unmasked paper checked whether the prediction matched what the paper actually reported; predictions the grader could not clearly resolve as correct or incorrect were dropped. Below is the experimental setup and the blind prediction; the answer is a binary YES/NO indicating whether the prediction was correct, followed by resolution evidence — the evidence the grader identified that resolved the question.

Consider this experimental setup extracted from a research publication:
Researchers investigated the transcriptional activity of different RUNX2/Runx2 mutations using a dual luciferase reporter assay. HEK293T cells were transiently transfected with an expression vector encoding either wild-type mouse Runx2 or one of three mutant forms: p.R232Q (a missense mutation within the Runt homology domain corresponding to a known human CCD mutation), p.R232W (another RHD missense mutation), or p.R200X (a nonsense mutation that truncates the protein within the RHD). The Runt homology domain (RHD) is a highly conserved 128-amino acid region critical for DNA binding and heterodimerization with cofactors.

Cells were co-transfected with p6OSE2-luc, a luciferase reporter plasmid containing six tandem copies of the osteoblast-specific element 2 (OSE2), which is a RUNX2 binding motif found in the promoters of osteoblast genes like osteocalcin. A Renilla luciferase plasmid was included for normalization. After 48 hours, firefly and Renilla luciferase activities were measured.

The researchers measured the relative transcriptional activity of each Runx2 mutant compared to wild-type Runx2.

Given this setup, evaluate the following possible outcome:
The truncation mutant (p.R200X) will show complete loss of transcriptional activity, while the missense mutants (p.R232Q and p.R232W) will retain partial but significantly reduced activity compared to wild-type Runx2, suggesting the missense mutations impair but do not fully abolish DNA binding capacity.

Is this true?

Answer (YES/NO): NO